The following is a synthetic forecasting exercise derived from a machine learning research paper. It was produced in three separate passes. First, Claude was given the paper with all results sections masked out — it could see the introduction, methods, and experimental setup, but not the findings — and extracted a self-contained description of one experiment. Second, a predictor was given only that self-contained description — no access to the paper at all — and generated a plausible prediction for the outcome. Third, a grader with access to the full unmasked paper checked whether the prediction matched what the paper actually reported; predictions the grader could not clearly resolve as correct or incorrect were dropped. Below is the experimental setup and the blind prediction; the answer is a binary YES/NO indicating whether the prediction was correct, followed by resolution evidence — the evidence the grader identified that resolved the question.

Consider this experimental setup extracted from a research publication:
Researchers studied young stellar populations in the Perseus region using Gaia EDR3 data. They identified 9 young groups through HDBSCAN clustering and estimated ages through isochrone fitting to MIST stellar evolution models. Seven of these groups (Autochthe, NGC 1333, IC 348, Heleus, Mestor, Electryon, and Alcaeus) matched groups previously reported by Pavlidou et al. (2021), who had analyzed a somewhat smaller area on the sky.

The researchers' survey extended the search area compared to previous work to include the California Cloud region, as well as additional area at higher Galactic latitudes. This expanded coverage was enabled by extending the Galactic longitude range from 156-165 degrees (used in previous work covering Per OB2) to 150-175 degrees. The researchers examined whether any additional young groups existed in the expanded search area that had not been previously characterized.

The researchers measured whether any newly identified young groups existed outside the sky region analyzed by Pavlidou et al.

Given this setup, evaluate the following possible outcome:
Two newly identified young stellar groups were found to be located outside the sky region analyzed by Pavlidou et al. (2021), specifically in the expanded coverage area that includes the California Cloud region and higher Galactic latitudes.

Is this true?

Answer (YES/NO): YES